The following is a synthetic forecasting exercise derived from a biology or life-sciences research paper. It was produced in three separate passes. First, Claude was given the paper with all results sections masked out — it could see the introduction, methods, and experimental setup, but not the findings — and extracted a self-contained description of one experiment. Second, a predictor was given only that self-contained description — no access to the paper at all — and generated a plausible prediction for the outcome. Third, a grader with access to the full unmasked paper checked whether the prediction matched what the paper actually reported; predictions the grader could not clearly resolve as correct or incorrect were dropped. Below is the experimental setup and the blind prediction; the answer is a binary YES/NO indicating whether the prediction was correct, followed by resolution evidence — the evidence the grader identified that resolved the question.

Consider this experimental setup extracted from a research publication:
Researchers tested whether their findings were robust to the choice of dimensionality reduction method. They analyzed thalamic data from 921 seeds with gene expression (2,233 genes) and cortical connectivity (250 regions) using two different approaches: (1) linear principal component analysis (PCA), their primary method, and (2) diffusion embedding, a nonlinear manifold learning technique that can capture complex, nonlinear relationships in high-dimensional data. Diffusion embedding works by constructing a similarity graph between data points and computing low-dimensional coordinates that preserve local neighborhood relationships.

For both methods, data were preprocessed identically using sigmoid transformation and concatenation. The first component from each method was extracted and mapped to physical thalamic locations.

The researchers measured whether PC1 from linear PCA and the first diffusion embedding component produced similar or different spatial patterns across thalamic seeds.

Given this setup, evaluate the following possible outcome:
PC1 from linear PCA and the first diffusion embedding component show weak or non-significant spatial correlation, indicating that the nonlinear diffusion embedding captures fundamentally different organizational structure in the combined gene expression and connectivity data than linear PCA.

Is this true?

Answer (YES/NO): NO